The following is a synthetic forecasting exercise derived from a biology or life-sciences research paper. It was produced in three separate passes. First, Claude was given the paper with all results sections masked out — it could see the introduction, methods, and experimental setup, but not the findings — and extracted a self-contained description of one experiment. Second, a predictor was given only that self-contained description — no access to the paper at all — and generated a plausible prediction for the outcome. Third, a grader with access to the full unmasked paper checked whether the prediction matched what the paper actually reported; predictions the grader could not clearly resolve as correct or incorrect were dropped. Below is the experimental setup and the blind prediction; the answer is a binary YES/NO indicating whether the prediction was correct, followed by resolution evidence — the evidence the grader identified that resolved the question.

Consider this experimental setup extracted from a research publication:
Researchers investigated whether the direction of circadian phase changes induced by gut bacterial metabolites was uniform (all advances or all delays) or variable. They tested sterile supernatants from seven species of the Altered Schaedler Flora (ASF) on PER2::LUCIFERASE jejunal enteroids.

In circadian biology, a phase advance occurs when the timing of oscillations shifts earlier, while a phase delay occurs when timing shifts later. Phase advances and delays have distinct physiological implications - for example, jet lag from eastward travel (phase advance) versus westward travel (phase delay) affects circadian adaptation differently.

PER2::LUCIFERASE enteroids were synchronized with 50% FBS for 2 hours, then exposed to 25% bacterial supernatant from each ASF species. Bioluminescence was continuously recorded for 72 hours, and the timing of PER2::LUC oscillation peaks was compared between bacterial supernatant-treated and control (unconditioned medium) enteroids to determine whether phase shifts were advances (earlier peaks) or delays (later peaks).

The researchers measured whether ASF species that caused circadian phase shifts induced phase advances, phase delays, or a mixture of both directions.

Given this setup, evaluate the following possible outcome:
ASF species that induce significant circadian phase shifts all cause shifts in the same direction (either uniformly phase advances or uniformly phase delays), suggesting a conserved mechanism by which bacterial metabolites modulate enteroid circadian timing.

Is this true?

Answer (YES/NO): YES